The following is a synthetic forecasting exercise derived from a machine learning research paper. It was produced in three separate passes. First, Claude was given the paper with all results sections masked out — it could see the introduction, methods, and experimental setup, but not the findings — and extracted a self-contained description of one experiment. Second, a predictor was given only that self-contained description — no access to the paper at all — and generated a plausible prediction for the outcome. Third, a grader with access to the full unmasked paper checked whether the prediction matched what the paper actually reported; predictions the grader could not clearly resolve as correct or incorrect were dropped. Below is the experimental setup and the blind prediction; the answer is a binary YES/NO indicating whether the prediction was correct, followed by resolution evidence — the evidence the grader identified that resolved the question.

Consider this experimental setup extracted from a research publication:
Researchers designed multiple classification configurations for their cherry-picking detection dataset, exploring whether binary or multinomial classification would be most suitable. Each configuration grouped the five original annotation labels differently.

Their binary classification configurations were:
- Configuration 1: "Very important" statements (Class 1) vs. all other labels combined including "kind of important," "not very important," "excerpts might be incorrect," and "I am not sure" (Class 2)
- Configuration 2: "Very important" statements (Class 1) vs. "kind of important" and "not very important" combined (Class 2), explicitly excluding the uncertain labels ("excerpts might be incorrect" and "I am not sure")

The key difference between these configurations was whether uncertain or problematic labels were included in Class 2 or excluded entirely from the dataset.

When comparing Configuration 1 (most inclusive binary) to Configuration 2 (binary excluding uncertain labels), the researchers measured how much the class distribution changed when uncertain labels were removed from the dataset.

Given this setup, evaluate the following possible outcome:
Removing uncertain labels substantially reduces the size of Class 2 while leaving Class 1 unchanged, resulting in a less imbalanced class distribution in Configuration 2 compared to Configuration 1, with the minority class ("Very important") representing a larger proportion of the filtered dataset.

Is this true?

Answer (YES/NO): NO